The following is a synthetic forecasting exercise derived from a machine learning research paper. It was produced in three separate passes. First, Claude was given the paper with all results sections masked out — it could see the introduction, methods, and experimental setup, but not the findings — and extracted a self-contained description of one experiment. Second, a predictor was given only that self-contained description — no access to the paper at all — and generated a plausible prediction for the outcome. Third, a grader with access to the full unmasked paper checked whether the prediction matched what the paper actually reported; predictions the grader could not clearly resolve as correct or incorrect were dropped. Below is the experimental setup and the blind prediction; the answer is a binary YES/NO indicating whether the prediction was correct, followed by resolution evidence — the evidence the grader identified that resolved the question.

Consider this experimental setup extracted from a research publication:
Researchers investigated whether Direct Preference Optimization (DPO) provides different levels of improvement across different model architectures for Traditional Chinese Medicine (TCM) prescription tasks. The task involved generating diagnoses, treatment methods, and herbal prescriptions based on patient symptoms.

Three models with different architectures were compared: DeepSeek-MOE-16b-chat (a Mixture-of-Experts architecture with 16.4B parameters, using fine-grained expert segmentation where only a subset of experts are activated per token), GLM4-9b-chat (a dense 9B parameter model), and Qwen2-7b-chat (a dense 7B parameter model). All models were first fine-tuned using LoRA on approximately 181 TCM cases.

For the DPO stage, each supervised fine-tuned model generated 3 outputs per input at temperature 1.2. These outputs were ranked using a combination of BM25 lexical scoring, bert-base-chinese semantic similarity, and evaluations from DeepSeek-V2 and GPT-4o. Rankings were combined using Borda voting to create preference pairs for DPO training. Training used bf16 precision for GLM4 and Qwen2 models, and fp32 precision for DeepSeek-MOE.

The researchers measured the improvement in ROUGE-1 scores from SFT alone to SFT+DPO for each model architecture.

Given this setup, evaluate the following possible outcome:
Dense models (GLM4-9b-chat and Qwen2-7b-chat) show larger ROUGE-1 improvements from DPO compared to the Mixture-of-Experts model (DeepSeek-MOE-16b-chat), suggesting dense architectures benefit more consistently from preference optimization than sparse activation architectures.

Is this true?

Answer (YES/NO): NO